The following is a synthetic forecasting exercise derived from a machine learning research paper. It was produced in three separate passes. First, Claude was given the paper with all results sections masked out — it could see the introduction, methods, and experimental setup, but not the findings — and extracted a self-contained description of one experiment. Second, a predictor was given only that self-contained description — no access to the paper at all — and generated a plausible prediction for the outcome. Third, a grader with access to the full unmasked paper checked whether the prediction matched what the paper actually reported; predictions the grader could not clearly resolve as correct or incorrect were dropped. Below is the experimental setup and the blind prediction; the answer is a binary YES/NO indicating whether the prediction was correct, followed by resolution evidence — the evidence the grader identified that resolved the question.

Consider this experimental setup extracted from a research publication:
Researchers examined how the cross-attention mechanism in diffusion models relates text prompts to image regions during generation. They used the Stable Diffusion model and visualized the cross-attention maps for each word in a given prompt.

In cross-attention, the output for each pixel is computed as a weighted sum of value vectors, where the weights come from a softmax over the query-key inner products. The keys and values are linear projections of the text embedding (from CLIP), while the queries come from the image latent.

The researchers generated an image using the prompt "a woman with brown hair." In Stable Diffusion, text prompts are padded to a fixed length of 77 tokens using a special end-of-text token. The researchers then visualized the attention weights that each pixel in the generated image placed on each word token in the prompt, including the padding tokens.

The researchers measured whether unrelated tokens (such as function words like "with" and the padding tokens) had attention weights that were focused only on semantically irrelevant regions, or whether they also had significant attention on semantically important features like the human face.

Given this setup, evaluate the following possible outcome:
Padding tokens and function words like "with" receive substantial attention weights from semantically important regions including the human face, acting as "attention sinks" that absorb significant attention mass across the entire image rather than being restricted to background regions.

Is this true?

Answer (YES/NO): YES